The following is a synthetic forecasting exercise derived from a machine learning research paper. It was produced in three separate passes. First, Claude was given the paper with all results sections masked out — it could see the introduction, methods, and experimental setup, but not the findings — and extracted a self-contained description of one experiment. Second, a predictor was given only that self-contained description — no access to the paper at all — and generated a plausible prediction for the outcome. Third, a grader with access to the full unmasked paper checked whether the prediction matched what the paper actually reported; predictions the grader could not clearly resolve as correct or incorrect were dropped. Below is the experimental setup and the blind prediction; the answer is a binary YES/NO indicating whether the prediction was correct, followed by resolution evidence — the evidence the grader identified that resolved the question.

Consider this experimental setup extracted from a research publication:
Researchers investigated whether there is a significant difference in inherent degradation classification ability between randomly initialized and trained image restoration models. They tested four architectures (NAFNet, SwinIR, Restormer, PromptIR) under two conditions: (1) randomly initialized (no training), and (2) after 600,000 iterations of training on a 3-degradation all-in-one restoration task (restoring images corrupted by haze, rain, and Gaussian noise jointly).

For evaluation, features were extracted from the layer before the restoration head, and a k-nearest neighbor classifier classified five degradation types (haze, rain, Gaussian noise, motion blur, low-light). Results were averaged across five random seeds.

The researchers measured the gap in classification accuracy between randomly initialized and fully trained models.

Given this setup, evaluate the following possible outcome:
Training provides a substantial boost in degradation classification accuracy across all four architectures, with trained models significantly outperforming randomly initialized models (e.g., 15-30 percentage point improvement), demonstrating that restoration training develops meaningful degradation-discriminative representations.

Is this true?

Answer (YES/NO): YES